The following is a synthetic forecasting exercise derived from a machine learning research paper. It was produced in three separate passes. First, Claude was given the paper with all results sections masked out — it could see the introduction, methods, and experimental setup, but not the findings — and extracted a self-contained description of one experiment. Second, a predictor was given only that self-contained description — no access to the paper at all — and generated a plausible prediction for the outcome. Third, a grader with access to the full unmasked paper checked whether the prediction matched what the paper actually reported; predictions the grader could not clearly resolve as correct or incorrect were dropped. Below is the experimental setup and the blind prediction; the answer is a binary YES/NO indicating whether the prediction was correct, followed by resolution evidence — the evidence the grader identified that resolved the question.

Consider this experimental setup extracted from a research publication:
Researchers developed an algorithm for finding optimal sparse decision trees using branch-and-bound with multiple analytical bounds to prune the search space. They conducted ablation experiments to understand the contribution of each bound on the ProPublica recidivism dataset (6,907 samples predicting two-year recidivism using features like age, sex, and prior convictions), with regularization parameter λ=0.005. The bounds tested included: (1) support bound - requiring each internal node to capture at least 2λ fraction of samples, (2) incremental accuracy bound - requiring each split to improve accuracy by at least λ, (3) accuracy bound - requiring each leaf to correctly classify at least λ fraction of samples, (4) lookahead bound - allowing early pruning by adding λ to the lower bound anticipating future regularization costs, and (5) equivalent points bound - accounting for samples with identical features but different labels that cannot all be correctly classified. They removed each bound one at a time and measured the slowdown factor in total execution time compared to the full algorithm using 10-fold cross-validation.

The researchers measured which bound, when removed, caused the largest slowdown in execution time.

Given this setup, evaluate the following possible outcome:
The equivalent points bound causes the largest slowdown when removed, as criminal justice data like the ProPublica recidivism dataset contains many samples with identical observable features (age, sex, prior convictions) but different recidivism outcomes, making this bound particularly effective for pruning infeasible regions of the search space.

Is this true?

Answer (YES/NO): NO